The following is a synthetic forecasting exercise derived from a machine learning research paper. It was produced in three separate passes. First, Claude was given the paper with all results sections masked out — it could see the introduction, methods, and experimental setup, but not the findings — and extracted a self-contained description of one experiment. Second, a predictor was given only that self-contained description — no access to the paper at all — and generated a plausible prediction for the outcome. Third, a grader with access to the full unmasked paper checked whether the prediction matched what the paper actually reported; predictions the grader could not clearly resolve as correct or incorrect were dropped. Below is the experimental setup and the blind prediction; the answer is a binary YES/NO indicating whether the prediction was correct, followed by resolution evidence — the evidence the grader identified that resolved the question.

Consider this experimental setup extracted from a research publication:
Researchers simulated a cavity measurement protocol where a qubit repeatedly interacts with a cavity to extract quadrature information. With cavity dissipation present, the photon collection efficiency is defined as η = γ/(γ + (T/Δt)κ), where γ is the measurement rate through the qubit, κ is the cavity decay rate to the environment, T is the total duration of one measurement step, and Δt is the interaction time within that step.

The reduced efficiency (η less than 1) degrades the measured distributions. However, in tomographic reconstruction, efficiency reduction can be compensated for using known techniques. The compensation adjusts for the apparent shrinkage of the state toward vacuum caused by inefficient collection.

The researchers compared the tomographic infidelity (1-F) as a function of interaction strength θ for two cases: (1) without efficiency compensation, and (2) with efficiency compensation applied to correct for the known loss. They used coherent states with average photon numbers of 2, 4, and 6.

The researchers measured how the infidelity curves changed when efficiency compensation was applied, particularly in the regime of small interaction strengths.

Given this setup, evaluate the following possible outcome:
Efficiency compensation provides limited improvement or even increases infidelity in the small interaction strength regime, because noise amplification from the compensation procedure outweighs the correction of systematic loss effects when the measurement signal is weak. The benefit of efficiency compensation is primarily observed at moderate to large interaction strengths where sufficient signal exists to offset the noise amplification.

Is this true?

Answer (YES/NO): NO